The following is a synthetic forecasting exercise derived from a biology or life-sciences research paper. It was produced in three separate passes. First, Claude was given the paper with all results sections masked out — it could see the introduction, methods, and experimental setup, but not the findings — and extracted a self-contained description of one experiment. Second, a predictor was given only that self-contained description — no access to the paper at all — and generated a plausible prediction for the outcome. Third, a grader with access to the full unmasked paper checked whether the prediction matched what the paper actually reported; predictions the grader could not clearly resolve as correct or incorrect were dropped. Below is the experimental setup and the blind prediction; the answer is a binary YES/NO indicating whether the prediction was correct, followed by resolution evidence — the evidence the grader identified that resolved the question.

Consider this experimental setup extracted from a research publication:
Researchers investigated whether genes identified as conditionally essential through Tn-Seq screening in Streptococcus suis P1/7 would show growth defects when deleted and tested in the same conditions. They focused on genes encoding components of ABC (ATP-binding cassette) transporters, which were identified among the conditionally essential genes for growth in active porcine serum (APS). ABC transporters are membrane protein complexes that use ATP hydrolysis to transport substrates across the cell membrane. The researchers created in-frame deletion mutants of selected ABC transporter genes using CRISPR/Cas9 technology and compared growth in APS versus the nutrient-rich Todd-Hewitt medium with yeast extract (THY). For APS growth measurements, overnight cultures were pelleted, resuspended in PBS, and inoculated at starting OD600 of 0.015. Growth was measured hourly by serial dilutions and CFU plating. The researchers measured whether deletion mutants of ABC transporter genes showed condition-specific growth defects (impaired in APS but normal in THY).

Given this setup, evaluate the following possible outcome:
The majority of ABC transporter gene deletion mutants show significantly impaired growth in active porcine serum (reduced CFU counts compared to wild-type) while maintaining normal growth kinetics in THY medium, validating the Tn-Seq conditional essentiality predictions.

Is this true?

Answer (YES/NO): NO